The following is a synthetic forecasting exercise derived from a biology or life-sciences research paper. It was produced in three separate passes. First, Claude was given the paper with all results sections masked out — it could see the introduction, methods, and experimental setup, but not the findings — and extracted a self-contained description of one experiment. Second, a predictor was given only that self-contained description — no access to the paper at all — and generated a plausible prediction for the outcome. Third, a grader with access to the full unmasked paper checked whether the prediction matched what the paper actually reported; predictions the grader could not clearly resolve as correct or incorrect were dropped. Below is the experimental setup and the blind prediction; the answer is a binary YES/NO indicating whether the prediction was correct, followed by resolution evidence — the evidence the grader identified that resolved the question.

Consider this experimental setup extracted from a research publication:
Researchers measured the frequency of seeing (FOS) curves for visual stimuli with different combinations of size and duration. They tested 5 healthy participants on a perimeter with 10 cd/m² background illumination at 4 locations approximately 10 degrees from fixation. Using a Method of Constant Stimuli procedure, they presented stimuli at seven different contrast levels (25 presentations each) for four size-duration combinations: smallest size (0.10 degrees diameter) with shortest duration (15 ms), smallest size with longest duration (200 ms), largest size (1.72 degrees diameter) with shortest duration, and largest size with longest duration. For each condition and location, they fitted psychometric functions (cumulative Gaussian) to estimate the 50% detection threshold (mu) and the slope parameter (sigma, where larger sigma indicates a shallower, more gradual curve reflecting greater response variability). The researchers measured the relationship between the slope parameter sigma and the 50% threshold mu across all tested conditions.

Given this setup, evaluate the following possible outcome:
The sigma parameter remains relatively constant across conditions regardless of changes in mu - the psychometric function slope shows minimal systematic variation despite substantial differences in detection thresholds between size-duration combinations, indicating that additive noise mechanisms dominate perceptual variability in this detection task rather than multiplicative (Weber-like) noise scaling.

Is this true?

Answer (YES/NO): NO